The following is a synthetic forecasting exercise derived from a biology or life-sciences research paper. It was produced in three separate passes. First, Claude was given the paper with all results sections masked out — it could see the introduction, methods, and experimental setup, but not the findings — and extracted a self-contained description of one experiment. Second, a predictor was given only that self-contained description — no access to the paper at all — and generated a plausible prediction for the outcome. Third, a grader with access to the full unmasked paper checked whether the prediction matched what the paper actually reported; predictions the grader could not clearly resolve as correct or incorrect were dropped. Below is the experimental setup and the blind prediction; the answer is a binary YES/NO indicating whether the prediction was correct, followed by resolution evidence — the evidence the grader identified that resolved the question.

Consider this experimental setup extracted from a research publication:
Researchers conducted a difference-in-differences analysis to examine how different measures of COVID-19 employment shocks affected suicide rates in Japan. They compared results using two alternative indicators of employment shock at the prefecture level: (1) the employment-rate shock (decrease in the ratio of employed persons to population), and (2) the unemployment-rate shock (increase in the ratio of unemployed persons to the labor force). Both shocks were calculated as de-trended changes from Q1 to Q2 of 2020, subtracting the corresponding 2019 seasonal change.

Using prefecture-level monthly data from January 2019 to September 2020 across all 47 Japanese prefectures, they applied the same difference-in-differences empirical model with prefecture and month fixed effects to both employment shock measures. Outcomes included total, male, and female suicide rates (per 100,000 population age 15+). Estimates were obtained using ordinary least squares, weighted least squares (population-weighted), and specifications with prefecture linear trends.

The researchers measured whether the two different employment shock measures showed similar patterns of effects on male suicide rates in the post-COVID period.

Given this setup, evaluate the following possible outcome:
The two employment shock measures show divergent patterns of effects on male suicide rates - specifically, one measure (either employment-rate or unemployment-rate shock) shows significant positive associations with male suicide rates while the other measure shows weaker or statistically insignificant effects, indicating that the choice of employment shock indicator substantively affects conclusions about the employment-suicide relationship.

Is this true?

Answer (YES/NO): YES